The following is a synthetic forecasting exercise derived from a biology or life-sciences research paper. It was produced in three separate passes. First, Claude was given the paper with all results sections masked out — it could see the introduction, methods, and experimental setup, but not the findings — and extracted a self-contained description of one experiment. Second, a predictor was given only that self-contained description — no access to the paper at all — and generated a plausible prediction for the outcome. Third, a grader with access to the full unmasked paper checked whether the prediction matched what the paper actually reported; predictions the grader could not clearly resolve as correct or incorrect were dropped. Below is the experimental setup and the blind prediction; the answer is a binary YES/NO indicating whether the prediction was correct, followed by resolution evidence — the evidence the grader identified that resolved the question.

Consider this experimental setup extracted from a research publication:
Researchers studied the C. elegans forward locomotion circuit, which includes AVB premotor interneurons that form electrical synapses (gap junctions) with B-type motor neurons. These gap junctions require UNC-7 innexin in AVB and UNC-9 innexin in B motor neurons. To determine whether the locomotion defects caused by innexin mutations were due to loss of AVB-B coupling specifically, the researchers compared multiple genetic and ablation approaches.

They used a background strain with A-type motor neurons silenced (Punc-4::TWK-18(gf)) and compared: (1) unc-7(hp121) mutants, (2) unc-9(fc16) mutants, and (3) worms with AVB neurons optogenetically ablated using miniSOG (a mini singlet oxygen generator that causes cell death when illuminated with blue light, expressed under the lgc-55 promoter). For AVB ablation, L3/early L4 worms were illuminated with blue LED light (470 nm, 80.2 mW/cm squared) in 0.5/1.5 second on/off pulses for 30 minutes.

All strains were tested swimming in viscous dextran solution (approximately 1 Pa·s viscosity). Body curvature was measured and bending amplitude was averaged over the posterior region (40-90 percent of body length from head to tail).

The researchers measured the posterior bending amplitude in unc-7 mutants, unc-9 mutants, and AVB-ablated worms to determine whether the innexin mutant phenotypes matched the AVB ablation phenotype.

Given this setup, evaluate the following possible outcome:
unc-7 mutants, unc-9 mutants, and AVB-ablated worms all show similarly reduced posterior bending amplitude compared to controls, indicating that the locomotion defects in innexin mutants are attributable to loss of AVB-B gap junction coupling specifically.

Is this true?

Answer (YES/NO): YES